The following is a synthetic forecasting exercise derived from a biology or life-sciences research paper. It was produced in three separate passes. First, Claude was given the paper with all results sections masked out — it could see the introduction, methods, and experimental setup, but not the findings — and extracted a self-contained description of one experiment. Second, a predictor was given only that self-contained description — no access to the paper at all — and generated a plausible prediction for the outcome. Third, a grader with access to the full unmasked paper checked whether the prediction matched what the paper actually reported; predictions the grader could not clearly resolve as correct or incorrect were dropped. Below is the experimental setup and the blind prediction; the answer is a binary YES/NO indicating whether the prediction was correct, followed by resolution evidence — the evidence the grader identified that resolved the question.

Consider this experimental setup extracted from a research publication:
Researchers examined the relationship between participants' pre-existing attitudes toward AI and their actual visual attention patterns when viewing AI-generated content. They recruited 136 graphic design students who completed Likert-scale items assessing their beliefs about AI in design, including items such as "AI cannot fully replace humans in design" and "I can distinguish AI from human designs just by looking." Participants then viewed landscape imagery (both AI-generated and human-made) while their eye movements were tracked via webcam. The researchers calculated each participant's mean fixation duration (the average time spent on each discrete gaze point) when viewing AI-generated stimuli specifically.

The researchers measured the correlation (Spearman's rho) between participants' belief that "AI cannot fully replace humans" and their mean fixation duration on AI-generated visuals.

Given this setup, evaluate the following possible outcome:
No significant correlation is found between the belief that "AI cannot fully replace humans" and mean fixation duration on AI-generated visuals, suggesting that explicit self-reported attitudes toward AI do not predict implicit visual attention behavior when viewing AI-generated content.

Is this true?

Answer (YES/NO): NO